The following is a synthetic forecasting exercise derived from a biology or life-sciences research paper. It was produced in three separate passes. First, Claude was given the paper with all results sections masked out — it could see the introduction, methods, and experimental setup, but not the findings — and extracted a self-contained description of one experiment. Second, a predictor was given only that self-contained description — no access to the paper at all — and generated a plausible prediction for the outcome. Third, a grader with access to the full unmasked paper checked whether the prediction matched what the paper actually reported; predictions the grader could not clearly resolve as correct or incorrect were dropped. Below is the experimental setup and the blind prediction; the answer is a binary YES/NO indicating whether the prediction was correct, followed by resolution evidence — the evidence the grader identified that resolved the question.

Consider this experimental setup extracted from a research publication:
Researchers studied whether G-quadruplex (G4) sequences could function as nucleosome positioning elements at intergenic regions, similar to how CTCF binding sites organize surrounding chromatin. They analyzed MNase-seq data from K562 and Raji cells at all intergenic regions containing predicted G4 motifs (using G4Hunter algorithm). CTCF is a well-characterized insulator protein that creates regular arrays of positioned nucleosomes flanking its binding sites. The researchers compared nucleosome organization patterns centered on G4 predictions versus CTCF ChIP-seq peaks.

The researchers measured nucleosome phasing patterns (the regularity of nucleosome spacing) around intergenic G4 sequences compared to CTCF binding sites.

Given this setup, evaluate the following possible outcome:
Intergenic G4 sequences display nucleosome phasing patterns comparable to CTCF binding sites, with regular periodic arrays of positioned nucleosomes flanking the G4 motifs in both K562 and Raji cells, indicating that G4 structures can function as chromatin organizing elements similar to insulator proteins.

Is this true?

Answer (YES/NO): YES